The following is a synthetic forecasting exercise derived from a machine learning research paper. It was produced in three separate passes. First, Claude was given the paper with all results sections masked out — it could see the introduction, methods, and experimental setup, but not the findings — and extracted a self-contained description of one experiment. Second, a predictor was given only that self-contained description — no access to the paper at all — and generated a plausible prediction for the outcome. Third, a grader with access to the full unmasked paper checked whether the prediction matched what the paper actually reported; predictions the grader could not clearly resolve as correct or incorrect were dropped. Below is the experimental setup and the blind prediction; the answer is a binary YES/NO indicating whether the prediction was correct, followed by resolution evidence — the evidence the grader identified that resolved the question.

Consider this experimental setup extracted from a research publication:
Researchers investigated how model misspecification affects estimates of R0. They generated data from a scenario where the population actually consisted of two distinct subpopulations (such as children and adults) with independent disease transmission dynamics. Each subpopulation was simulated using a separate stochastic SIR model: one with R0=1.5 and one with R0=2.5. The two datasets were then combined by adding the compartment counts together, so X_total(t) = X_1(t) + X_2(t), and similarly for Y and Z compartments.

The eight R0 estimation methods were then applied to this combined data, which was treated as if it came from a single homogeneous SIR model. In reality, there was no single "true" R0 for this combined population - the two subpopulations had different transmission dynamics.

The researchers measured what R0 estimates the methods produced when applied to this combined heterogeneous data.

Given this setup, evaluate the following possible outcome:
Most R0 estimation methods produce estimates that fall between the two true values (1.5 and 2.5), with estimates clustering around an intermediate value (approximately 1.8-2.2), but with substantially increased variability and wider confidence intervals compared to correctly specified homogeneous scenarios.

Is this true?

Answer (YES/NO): NO